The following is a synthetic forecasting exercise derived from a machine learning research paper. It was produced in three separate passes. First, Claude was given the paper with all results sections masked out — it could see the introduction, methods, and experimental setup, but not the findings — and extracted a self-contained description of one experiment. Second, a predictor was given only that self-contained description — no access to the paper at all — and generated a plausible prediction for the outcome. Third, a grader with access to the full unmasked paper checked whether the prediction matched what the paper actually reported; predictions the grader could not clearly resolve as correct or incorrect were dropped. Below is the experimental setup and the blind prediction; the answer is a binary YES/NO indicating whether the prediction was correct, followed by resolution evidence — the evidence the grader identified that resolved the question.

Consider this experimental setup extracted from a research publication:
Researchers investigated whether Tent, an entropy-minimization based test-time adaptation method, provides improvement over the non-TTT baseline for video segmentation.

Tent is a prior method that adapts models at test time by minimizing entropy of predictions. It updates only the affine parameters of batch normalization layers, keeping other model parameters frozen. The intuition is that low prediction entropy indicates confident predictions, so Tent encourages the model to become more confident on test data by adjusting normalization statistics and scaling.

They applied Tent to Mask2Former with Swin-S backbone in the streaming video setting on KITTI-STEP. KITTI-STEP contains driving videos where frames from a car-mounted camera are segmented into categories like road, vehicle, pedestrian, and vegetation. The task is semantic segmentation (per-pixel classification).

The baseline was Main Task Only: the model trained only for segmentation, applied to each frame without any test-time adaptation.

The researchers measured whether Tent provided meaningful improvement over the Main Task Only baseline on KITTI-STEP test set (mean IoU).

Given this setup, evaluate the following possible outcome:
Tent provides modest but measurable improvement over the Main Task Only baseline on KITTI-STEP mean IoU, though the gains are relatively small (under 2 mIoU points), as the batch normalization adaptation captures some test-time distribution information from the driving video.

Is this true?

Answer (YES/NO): NO